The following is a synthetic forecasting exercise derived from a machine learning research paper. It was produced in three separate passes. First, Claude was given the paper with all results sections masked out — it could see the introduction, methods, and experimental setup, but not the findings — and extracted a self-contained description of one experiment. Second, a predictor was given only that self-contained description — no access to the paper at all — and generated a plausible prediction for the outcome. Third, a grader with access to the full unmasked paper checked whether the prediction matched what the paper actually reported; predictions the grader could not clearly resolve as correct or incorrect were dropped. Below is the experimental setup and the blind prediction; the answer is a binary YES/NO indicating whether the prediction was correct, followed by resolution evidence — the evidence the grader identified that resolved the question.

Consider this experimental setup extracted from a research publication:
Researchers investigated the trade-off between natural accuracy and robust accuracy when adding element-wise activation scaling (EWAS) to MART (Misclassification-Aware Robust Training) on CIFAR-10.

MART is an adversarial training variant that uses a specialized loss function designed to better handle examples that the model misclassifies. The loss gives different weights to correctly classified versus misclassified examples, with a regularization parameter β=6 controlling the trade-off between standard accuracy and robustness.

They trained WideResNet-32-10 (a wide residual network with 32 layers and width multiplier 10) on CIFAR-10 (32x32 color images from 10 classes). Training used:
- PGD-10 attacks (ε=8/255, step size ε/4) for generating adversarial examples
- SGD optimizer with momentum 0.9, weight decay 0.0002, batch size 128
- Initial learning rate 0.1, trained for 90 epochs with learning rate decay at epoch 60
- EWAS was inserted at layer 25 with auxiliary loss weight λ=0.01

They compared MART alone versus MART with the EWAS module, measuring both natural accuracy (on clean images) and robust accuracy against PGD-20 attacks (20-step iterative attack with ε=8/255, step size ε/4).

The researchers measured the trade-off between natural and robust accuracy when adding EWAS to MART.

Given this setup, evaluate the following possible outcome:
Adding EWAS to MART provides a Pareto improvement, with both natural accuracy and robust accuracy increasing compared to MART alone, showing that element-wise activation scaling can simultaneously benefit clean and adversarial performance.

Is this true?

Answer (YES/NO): NO